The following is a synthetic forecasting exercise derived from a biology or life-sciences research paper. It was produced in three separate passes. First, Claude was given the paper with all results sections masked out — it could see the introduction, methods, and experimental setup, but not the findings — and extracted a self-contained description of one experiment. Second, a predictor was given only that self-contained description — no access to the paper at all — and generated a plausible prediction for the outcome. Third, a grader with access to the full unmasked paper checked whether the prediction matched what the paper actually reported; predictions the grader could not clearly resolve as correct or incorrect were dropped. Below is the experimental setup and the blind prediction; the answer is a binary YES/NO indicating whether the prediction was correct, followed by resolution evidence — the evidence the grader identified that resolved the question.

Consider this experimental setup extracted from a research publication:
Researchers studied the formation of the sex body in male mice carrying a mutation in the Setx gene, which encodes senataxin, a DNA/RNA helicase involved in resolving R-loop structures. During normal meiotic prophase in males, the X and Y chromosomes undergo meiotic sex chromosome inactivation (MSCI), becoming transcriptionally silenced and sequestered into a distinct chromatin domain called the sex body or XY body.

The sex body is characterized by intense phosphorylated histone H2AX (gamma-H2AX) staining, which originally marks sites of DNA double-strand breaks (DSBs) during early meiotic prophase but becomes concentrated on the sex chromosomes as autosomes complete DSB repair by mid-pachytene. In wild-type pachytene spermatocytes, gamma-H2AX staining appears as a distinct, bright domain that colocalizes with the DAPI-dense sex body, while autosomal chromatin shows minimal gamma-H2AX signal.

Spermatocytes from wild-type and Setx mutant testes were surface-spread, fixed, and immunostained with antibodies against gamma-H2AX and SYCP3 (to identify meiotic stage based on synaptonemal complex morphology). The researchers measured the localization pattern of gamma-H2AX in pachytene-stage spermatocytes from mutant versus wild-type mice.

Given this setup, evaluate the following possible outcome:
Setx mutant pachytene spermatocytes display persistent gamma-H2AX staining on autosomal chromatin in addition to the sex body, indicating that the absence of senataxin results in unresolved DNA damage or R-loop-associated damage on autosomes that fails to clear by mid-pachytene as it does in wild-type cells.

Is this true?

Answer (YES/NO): YES